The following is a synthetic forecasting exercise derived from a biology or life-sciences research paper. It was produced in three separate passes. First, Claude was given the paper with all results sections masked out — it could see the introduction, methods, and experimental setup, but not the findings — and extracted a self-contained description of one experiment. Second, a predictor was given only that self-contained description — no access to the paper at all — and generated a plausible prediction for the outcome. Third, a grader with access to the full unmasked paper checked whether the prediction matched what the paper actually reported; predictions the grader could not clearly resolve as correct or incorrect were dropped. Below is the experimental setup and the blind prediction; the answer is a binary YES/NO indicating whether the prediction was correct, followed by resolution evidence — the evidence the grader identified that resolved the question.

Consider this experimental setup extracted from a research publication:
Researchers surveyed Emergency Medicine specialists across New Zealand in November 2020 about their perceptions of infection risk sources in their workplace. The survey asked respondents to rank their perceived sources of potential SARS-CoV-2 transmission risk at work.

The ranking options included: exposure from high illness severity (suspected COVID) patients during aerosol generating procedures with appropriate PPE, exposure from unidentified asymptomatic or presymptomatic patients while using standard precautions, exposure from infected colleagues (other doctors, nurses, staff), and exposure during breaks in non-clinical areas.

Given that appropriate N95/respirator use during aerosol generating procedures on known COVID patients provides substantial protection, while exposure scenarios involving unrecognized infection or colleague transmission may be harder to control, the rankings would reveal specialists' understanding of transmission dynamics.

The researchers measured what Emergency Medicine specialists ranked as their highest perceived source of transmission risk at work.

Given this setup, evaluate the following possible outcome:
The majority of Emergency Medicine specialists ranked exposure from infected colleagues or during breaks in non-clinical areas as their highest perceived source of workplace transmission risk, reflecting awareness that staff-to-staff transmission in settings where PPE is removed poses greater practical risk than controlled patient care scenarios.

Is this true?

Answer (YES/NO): NO